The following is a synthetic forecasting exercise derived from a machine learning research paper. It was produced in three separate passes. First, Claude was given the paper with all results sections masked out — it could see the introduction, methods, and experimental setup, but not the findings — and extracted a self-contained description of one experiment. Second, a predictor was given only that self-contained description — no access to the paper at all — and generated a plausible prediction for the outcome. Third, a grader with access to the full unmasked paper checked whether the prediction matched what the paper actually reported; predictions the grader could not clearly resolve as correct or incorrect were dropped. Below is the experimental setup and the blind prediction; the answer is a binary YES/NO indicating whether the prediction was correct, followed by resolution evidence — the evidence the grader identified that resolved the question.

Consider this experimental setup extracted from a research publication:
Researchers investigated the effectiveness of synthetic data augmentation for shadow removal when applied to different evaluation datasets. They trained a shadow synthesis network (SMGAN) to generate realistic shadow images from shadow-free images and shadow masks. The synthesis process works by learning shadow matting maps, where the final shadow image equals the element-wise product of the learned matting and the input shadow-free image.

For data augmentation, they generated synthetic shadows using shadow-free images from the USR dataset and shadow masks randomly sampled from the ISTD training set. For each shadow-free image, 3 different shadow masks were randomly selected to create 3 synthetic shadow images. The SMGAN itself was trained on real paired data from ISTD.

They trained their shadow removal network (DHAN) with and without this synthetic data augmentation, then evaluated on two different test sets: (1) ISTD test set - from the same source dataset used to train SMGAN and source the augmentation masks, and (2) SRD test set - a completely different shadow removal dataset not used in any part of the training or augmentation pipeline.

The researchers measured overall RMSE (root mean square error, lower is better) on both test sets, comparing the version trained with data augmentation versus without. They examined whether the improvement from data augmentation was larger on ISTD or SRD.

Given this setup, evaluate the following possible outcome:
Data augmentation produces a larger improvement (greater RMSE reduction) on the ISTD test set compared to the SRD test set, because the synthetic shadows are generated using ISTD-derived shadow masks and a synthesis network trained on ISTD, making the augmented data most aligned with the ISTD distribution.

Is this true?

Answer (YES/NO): YES